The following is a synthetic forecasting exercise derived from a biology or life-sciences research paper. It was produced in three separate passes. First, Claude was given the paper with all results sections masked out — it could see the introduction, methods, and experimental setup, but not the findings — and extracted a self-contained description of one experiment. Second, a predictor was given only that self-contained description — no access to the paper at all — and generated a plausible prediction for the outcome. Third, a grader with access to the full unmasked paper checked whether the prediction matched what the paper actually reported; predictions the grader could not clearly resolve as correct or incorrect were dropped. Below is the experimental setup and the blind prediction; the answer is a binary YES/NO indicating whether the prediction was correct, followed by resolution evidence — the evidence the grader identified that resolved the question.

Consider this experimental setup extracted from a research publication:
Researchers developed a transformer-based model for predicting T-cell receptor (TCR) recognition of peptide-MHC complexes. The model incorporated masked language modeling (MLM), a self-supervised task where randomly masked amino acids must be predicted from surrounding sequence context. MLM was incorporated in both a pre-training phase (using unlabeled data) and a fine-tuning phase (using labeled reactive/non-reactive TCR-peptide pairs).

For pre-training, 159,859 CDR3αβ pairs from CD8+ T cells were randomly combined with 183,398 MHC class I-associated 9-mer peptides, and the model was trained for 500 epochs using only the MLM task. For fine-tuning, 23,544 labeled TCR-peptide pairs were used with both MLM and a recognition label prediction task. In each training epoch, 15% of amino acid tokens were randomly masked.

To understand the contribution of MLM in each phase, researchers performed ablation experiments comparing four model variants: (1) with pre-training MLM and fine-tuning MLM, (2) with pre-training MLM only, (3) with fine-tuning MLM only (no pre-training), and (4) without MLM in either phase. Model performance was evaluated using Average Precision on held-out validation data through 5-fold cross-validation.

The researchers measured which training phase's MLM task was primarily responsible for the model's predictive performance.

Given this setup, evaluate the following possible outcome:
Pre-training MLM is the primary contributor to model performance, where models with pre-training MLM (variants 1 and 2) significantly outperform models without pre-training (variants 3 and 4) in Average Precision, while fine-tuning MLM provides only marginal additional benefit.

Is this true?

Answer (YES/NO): NO